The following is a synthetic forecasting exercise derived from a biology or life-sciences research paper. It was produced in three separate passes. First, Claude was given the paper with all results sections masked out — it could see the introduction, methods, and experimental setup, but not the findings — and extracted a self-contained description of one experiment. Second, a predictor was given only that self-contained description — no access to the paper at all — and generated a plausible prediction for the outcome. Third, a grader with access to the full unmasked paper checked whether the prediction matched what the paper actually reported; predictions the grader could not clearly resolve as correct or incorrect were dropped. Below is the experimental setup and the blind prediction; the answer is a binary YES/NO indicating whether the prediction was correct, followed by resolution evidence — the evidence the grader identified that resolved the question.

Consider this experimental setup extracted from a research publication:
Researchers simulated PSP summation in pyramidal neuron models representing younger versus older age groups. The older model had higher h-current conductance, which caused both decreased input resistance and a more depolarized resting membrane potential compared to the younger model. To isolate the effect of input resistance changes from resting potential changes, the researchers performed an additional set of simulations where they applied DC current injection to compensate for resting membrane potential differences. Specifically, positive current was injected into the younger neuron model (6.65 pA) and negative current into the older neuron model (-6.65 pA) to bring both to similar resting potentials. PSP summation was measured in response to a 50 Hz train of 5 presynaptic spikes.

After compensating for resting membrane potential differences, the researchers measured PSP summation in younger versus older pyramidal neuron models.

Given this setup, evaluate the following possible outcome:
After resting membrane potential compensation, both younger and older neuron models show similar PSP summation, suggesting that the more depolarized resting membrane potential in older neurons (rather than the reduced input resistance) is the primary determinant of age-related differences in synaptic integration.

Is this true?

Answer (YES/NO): NO